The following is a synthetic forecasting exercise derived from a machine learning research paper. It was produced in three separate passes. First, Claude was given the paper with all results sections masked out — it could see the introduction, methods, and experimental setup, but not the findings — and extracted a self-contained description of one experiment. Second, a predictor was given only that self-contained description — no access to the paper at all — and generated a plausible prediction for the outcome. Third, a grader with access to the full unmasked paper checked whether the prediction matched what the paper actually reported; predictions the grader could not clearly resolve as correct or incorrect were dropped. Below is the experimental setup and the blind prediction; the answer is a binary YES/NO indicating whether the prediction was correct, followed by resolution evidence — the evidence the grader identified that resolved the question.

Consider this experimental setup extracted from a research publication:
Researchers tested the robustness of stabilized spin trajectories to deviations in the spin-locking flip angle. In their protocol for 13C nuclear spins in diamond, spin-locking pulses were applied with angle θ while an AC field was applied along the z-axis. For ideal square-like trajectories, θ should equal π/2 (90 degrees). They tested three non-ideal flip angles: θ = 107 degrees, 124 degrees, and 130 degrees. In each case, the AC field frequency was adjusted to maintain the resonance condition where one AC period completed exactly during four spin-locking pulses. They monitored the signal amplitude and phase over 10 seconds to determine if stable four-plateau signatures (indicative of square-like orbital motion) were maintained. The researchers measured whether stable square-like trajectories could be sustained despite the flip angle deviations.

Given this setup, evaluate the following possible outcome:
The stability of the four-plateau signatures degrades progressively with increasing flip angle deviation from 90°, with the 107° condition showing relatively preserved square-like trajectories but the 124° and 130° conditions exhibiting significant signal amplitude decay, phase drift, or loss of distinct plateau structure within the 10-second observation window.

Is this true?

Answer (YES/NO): NO